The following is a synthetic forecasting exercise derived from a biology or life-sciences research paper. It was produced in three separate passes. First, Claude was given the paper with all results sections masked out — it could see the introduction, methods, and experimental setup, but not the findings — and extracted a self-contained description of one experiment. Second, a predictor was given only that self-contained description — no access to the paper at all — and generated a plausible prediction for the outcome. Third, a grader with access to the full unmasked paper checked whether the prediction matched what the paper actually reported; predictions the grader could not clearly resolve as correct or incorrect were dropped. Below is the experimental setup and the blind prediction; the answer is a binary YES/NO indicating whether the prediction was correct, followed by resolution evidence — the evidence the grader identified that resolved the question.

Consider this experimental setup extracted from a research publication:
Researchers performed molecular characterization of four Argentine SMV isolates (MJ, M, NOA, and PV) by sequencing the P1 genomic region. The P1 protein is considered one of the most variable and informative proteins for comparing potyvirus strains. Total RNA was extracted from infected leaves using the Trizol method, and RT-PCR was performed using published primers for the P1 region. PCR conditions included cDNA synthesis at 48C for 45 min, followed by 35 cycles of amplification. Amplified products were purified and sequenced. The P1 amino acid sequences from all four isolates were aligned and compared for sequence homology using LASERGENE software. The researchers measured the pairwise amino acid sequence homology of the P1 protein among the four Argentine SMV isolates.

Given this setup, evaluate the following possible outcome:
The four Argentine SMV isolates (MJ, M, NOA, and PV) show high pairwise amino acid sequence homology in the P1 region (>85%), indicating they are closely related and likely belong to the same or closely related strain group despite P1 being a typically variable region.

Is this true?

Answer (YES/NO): NO